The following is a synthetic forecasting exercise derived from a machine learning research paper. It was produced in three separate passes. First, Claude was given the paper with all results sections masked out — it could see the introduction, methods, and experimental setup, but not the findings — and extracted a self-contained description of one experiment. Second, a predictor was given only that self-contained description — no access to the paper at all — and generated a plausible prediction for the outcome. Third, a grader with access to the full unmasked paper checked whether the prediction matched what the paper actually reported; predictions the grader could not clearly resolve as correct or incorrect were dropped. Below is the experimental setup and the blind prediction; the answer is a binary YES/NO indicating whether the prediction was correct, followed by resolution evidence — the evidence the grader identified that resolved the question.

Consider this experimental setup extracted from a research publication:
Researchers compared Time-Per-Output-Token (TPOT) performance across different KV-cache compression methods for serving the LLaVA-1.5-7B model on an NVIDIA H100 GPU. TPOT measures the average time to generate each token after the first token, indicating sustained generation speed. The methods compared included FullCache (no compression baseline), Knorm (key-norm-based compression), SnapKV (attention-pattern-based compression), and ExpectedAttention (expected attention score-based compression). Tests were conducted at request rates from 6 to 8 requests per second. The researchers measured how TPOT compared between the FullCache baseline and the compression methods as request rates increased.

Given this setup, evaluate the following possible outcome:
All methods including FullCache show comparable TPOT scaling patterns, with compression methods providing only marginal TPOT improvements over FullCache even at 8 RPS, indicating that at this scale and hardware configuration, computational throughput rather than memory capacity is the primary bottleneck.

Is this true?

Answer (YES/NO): NO